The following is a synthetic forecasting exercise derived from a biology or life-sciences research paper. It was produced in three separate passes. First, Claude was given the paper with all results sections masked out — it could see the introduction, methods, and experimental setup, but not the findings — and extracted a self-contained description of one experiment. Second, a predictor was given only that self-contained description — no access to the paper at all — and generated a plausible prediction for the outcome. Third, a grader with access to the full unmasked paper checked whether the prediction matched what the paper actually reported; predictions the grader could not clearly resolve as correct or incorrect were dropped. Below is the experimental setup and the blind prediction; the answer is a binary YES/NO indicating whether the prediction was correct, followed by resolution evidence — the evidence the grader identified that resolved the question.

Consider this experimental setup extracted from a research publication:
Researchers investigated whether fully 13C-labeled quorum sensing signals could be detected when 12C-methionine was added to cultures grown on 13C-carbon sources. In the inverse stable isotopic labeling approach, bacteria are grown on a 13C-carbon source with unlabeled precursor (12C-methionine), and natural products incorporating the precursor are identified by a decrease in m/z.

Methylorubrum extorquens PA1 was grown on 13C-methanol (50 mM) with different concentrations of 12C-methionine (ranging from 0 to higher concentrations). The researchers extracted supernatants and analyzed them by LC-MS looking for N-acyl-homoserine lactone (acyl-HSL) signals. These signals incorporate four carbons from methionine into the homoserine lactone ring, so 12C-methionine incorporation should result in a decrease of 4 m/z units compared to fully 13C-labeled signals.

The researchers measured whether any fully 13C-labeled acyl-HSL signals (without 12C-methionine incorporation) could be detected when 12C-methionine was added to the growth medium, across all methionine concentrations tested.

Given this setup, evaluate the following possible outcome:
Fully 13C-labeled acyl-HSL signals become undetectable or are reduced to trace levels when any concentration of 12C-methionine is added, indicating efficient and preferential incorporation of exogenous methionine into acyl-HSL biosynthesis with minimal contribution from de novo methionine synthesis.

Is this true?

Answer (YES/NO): YES